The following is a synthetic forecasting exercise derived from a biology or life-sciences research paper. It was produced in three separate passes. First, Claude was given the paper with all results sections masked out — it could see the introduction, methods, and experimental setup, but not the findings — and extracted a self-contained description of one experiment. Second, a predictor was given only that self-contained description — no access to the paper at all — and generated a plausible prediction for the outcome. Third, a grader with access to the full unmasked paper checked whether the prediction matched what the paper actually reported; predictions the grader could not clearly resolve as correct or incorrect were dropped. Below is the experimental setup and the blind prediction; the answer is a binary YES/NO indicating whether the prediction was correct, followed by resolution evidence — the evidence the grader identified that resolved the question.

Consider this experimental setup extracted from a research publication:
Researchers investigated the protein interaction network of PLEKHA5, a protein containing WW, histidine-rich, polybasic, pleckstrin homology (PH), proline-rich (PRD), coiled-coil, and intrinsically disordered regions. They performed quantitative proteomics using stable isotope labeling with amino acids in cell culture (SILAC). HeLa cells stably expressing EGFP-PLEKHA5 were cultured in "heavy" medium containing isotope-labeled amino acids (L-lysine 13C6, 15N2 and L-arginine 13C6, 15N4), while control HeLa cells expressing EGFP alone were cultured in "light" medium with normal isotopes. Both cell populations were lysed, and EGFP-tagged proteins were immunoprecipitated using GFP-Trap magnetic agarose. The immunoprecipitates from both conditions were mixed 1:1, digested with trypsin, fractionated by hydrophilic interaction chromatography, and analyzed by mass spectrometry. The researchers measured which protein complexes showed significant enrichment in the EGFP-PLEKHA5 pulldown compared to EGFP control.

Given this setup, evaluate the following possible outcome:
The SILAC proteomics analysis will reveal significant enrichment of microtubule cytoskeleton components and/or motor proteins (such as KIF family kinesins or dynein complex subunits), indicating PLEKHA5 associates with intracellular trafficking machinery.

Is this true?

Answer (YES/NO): NO